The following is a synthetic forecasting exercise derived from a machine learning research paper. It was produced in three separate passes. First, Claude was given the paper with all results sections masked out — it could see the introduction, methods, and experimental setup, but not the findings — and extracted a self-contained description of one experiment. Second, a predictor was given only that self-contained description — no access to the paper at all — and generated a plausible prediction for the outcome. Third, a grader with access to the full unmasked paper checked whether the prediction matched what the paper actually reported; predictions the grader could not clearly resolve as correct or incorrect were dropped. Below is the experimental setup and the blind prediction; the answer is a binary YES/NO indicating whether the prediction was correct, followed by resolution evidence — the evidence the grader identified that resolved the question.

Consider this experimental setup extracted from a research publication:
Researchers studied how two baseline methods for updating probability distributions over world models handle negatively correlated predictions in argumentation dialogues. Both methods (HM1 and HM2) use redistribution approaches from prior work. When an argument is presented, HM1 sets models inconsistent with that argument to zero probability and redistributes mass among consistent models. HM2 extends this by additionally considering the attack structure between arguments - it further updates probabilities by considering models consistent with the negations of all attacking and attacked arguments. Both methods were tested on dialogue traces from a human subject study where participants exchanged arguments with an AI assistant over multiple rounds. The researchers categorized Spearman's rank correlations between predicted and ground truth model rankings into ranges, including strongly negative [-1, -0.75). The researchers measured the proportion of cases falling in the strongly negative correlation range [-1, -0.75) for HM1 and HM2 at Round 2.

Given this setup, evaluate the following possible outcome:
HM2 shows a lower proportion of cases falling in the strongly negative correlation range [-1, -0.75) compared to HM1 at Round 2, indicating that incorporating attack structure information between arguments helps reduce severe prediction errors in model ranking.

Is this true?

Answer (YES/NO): NO